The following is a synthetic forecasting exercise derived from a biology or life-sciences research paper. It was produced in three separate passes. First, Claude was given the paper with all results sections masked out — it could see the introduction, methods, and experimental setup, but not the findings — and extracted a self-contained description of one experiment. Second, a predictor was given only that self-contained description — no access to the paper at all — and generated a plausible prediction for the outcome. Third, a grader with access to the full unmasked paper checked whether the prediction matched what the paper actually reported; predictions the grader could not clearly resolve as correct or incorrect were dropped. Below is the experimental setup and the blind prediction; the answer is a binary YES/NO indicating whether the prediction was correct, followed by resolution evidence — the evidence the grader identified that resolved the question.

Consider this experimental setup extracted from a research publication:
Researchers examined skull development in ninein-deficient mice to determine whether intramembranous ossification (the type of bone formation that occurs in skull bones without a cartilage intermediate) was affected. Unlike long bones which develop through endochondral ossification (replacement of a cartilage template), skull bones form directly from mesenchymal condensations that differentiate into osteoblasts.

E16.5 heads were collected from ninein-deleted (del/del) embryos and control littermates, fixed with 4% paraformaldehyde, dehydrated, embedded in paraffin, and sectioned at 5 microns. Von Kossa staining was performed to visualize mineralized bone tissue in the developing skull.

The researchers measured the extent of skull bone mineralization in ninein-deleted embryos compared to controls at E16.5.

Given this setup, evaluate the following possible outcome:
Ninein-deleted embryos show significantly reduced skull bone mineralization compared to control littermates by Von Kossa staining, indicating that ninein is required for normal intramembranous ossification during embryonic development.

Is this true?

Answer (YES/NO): NO